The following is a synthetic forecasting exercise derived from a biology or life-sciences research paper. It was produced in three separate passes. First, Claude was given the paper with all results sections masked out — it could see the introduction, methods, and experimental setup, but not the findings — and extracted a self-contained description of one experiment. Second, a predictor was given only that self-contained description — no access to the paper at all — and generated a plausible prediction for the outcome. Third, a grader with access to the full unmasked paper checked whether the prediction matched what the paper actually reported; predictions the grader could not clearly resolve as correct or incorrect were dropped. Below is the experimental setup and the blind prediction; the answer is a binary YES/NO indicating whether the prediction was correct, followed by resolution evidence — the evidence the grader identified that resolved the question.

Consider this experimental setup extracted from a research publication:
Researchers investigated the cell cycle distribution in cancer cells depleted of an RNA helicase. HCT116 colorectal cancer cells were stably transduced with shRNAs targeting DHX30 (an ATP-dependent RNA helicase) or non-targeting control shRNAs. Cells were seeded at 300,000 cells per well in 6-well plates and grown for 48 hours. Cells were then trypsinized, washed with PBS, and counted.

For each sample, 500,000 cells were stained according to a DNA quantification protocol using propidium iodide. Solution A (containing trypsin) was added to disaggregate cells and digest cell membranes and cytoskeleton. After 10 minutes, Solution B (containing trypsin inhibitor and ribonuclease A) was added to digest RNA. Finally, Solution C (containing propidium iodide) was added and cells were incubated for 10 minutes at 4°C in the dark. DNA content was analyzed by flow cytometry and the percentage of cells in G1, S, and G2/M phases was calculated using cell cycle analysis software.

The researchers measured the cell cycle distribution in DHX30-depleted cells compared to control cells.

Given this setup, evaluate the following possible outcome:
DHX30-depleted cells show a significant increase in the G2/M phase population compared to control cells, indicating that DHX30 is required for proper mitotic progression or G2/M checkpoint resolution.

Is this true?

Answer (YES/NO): NO